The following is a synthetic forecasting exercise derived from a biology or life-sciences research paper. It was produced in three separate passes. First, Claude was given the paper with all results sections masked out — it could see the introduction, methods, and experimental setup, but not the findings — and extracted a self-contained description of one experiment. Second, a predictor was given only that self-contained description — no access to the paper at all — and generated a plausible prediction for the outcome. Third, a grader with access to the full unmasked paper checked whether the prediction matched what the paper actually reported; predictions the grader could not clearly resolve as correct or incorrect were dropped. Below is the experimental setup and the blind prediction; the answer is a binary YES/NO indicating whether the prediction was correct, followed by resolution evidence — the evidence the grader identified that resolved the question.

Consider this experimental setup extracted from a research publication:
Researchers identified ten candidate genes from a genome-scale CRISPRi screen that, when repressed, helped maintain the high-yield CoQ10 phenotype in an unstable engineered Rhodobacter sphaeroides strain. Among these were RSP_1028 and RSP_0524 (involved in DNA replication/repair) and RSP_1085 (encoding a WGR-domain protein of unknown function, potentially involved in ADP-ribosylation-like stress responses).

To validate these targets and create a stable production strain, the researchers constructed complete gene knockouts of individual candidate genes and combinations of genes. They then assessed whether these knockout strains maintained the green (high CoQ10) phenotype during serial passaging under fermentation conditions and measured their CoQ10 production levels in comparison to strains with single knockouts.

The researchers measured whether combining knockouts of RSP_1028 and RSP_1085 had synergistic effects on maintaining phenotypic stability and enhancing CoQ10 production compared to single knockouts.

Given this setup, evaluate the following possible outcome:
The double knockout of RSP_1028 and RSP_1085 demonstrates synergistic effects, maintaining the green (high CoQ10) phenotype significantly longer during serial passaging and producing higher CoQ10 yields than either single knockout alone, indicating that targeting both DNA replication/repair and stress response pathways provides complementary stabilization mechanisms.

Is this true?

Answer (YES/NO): NO